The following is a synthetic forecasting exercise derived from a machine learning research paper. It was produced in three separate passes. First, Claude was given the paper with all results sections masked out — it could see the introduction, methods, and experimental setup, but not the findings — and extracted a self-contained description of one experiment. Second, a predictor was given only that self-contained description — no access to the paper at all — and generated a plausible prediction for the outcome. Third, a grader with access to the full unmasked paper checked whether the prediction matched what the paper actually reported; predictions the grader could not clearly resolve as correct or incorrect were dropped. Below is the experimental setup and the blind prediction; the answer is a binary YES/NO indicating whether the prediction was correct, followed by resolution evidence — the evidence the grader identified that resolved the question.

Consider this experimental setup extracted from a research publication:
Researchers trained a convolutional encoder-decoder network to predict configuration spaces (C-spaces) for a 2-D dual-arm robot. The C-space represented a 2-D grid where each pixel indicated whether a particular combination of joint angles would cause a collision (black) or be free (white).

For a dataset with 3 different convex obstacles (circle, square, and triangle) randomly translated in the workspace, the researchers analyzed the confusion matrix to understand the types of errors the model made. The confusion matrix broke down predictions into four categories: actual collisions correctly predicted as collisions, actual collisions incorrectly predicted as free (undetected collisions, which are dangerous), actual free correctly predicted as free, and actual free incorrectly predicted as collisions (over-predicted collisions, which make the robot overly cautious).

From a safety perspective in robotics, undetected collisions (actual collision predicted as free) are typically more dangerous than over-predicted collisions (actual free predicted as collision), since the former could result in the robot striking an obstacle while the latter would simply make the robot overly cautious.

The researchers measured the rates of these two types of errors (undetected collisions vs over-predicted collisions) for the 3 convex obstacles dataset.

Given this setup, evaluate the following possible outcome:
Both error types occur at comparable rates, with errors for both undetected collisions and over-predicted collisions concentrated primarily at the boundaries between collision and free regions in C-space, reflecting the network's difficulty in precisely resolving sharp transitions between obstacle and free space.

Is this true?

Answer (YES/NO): NO